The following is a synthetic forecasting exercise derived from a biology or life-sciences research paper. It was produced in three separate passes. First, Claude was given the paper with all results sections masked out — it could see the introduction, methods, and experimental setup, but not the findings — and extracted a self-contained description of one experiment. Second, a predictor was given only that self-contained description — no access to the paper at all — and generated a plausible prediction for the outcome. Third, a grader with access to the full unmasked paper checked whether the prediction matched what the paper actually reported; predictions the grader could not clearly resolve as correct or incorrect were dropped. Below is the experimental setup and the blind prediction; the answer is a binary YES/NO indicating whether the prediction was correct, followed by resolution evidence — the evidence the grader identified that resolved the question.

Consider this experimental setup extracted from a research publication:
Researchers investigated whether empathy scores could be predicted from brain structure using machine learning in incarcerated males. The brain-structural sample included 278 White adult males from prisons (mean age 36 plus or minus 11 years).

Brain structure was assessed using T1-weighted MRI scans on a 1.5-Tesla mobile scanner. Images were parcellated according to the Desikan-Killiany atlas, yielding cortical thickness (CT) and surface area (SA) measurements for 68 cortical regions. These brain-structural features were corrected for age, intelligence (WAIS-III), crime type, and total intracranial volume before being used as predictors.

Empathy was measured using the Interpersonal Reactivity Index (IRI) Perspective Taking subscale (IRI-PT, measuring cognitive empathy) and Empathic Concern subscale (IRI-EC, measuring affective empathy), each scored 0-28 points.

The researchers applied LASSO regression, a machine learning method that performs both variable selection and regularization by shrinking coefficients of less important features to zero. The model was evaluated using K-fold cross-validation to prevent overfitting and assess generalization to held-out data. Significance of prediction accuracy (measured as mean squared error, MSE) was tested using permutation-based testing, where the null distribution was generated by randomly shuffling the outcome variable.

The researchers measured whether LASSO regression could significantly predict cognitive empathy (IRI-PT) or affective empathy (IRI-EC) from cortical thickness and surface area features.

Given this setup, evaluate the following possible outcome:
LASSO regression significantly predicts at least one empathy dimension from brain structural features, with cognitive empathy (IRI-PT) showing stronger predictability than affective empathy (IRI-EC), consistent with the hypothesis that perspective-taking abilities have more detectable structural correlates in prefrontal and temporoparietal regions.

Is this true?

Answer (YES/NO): NO